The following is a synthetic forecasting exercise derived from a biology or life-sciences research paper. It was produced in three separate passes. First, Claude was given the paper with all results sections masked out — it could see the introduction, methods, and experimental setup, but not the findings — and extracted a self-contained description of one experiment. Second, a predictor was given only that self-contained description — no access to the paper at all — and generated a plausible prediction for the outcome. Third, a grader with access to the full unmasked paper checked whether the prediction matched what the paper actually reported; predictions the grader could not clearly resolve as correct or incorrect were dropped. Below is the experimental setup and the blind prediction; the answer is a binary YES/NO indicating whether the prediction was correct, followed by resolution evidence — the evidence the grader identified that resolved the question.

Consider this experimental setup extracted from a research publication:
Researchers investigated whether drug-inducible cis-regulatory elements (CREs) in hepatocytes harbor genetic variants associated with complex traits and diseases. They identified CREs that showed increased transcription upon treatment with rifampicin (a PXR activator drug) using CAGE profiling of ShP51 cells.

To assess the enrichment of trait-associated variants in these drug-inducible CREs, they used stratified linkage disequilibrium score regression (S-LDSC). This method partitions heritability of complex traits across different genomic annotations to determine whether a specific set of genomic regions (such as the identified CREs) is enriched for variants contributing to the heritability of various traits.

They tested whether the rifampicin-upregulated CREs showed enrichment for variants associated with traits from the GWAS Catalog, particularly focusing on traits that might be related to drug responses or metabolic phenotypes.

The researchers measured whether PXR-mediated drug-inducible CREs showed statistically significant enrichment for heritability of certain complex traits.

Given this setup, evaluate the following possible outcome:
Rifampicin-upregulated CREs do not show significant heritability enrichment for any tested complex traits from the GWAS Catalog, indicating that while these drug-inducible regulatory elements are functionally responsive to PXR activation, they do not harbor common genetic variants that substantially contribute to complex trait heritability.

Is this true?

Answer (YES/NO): NO